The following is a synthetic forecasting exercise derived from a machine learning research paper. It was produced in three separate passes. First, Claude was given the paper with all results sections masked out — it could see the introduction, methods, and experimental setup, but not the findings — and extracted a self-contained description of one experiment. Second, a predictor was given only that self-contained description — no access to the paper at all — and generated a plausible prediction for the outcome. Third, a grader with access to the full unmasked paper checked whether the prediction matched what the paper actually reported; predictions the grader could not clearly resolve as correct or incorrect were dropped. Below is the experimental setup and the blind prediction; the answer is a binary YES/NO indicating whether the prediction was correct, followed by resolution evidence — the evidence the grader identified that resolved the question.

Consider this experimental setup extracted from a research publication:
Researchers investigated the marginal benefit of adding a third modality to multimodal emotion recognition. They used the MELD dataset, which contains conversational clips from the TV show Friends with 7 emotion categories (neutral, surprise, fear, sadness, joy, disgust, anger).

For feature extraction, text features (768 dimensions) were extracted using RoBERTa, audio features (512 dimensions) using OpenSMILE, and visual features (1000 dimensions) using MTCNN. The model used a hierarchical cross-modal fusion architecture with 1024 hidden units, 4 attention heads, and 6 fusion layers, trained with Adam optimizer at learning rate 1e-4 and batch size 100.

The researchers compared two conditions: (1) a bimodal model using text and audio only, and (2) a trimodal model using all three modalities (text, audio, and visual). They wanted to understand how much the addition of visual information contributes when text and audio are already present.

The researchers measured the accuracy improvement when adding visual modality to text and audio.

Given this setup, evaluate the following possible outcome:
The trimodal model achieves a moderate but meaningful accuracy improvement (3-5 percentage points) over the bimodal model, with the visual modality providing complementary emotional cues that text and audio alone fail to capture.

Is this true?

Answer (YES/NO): NO